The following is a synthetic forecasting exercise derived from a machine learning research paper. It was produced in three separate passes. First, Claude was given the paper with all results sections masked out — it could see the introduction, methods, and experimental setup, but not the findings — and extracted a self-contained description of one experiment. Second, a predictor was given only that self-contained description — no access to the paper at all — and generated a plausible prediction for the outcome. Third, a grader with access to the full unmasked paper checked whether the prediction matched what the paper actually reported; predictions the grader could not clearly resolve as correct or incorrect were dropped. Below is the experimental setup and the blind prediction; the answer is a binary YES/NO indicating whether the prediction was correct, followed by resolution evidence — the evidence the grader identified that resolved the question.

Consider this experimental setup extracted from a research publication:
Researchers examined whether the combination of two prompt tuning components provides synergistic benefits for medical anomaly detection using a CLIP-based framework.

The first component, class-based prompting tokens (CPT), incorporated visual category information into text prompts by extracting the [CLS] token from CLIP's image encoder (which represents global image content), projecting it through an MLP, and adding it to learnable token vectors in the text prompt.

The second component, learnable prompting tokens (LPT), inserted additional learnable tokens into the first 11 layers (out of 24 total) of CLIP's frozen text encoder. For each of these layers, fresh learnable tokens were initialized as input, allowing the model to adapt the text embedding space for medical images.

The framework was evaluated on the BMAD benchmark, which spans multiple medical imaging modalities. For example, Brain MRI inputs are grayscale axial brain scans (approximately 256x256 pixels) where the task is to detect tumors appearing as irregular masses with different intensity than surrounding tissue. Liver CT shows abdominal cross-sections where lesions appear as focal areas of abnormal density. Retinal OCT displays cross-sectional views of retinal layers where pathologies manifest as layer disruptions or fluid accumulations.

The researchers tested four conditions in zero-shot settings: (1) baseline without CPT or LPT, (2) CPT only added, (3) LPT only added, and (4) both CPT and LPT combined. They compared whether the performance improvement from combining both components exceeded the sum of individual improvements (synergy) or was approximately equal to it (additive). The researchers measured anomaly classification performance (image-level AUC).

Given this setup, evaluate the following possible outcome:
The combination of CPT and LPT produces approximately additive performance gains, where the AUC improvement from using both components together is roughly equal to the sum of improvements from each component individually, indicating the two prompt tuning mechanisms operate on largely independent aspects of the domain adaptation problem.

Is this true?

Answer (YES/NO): NO